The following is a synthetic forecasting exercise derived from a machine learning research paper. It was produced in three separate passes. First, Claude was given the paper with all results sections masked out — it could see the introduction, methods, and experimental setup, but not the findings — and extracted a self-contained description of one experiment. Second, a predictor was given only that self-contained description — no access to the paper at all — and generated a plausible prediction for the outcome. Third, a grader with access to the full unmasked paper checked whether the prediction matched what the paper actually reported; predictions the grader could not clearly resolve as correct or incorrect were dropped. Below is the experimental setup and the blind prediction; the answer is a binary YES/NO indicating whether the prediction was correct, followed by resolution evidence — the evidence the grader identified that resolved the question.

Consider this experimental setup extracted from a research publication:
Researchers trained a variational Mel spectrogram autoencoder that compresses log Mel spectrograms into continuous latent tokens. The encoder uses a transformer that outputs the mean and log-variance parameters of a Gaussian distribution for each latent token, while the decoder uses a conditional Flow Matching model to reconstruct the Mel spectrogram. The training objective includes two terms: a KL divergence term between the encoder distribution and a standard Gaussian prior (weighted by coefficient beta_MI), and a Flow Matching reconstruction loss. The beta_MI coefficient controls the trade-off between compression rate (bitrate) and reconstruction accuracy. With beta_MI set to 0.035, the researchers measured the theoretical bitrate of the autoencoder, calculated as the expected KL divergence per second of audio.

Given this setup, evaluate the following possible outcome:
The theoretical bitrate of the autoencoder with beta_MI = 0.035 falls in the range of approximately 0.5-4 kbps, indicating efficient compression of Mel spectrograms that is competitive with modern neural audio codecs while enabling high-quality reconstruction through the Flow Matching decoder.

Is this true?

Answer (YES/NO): YES